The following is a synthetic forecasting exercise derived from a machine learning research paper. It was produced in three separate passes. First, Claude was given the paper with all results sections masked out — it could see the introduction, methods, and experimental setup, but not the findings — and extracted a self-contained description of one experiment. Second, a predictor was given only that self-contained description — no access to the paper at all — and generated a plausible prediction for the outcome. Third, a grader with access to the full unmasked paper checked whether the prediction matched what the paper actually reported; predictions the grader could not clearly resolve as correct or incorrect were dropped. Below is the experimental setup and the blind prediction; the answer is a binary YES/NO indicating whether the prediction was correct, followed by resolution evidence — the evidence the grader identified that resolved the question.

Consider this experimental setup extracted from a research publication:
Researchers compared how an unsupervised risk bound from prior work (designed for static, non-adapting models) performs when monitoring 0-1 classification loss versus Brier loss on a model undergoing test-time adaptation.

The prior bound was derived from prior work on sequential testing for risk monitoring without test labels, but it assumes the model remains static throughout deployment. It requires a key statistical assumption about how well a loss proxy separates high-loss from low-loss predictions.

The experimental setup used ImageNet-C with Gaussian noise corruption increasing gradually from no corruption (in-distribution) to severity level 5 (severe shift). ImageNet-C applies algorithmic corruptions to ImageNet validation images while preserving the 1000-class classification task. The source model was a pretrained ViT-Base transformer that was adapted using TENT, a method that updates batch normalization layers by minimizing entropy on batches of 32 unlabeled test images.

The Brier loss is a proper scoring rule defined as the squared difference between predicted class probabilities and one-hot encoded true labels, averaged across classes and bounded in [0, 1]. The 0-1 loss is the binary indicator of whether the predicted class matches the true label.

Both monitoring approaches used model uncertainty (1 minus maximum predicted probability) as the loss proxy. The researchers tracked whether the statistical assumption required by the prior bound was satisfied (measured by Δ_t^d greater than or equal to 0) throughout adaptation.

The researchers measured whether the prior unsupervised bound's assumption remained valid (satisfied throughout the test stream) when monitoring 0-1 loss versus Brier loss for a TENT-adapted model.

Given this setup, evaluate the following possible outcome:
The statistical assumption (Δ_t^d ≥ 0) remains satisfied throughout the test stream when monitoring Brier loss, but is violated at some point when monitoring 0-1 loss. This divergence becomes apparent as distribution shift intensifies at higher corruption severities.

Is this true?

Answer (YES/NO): YES